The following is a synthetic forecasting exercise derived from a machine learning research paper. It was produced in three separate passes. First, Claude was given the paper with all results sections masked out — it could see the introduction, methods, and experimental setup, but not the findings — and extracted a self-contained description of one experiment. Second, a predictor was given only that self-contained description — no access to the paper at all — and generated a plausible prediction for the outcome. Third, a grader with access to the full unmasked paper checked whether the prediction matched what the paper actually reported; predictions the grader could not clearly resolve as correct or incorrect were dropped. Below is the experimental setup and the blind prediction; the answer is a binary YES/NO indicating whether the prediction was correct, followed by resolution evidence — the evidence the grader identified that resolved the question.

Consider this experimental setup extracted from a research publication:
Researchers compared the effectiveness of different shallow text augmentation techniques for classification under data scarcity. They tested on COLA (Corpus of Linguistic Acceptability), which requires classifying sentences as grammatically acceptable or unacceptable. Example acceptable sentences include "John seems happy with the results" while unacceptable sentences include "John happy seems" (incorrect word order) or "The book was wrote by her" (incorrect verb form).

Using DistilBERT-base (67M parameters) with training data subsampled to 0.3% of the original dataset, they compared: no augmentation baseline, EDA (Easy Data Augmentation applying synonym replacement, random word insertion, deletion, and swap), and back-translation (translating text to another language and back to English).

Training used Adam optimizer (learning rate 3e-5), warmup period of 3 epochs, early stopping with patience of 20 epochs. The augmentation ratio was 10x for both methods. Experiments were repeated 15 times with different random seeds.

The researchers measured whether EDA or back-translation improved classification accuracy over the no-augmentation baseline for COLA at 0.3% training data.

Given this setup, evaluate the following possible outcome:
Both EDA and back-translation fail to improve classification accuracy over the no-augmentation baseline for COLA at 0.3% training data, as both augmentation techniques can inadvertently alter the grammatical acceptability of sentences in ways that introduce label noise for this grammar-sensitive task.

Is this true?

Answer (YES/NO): YES